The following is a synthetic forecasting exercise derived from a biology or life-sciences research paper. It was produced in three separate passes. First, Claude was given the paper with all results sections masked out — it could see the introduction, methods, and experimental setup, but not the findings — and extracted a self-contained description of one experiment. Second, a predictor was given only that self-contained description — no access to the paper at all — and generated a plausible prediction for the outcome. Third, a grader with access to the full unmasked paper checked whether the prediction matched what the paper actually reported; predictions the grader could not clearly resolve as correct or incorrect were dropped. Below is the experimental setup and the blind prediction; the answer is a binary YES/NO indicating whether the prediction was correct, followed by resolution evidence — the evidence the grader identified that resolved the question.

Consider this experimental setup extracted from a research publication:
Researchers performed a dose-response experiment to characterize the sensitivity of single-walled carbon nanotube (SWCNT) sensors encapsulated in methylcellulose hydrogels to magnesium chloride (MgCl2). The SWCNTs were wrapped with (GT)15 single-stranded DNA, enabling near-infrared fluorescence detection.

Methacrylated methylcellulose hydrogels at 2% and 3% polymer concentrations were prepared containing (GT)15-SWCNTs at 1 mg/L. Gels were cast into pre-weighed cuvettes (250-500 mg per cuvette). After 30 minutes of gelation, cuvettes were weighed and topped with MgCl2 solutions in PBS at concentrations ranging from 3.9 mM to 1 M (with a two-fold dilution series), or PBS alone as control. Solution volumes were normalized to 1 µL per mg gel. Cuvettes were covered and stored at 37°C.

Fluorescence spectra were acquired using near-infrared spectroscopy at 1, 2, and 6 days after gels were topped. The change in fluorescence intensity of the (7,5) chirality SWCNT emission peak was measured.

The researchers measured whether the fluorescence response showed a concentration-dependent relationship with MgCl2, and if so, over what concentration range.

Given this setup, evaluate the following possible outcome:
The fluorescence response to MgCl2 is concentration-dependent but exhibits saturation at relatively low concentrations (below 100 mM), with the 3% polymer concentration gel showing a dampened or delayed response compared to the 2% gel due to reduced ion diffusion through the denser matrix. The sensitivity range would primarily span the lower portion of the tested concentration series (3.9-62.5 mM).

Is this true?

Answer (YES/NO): NO